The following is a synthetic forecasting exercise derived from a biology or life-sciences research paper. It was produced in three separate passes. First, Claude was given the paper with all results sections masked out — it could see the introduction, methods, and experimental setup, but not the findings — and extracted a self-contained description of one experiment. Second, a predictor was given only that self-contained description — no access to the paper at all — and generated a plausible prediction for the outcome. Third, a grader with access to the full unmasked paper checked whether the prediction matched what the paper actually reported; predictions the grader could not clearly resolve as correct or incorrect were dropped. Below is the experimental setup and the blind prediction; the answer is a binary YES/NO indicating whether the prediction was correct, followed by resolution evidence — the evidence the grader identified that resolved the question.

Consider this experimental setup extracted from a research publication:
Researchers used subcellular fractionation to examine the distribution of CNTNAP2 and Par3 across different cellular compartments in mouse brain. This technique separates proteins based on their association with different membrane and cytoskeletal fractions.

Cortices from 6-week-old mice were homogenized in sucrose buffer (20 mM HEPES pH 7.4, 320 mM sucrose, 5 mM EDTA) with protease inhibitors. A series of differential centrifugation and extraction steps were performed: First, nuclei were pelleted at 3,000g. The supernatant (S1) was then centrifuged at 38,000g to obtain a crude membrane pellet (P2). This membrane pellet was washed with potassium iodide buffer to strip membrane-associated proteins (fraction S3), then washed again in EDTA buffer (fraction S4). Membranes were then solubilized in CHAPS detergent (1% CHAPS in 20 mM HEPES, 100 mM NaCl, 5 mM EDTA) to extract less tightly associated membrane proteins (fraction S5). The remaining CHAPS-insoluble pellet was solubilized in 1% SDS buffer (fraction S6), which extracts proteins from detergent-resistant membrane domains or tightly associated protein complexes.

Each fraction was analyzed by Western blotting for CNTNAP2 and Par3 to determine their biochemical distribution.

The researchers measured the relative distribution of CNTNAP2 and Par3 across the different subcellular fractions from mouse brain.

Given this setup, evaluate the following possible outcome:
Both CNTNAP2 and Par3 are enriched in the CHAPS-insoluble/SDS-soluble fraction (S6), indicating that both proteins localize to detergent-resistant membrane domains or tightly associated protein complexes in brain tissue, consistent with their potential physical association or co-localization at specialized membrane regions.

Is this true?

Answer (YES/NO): NO